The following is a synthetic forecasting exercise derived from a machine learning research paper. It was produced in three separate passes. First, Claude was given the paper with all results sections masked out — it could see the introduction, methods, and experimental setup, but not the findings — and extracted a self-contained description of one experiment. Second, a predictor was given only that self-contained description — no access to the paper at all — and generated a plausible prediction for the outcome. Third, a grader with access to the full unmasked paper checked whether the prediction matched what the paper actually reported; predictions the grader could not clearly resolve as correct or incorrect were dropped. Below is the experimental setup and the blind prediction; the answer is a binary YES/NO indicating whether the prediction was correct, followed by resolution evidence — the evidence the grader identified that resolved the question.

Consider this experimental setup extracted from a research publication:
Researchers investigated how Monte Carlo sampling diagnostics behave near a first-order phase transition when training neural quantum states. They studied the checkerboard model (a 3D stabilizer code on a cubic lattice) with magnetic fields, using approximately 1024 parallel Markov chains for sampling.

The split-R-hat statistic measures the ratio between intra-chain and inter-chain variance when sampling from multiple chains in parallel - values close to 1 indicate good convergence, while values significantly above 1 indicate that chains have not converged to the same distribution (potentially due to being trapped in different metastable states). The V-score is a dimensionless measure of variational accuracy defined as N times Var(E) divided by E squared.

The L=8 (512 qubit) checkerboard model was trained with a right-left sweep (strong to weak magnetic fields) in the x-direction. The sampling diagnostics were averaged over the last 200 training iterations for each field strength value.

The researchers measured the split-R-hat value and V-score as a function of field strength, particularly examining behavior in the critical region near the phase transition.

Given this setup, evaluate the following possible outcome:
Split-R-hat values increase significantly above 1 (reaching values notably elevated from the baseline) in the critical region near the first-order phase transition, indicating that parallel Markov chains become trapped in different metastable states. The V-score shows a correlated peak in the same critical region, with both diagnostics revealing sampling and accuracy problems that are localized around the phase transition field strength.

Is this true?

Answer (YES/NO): YES